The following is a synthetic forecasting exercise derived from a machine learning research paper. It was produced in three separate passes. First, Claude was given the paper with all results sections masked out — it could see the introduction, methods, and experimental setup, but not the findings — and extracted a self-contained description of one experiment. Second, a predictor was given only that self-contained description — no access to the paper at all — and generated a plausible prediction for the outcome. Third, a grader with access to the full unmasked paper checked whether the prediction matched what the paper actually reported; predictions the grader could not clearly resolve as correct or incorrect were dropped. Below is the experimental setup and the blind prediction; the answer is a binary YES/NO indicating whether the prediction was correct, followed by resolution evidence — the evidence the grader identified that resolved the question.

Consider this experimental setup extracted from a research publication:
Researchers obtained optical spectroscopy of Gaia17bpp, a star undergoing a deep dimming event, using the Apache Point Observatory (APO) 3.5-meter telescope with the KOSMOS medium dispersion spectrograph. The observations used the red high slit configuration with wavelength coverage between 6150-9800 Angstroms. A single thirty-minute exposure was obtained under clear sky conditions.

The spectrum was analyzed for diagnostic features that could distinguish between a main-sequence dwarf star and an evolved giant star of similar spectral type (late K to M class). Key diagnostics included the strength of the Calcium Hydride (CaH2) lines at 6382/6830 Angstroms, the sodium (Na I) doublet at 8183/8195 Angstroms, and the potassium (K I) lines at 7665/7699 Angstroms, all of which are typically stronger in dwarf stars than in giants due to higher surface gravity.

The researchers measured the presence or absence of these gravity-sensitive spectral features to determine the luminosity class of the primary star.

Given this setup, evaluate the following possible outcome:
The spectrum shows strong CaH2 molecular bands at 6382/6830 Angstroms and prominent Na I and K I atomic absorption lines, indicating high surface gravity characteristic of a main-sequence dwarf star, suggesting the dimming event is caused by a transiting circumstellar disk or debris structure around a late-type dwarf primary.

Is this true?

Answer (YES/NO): NO